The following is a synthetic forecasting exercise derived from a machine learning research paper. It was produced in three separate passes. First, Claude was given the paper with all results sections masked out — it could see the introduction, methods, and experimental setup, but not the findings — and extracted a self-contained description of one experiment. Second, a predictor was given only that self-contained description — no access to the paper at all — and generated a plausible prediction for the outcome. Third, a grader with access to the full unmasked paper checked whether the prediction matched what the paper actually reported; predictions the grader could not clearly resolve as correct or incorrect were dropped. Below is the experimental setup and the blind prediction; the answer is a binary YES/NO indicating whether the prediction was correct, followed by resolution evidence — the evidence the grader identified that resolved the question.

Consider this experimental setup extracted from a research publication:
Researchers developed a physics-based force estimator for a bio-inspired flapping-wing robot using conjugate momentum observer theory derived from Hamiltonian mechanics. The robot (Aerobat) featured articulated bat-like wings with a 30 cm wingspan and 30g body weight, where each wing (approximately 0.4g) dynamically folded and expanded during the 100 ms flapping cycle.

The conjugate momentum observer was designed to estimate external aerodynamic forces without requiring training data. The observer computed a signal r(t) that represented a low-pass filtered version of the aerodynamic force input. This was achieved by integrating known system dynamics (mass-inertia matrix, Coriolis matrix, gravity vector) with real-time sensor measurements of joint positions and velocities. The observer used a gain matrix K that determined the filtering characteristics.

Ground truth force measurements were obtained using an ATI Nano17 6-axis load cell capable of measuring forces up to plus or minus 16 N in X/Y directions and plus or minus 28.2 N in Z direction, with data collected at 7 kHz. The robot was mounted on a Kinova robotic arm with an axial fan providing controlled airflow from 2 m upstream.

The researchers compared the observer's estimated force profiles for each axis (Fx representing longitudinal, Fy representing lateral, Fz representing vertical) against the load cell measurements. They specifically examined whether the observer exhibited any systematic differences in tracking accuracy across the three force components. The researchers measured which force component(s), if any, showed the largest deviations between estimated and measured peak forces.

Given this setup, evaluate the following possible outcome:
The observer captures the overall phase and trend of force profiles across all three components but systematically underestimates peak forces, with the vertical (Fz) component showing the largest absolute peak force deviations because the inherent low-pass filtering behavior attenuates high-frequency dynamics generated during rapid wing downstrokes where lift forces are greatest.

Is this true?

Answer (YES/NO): NO